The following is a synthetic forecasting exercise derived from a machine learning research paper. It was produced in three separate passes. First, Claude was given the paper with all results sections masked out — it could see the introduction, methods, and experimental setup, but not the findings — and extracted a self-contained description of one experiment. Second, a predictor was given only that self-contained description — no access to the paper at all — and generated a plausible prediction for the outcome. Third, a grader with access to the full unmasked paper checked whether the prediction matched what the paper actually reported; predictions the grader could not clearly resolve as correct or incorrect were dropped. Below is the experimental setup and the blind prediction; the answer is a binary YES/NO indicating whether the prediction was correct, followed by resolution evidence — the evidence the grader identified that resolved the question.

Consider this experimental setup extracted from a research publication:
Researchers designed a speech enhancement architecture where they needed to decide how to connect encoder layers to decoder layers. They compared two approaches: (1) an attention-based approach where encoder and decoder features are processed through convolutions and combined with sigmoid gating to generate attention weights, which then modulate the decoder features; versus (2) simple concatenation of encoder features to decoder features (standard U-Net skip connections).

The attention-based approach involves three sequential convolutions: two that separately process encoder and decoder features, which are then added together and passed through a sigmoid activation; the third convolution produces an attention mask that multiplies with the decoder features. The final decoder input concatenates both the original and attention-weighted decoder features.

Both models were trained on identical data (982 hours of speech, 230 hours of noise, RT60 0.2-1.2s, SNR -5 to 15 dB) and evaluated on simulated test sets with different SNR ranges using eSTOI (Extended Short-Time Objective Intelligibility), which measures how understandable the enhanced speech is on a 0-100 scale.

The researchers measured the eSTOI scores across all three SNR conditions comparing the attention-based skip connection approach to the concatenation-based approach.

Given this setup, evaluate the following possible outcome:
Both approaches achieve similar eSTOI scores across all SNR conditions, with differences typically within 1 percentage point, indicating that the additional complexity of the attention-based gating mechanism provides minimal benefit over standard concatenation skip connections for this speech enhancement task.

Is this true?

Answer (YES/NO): NO